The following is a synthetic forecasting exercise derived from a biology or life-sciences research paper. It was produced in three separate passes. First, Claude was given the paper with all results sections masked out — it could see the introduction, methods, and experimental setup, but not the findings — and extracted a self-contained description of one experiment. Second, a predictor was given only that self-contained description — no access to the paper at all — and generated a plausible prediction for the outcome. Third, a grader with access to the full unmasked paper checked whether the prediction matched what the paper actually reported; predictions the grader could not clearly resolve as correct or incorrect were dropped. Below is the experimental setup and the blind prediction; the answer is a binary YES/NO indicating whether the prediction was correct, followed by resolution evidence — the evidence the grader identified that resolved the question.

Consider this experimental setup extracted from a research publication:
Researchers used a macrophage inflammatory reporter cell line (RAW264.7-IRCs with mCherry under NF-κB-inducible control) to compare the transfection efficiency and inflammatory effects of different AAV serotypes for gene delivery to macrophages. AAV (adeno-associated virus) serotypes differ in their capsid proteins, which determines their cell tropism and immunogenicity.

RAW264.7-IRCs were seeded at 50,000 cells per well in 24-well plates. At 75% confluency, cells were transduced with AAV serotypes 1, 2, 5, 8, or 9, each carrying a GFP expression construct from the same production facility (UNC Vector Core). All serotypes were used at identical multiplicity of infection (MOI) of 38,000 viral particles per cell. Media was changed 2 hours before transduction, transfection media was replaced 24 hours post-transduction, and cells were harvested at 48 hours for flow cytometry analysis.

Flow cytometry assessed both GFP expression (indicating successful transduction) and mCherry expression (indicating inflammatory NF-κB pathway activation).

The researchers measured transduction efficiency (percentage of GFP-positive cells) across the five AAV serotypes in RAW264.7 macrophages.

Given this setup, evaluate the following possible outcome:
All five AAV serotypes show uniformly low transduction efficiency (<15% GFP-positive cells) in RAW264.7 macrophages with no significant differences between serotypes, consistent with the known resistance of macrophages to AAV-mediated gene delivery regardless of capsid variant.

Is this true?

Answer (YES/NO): NO